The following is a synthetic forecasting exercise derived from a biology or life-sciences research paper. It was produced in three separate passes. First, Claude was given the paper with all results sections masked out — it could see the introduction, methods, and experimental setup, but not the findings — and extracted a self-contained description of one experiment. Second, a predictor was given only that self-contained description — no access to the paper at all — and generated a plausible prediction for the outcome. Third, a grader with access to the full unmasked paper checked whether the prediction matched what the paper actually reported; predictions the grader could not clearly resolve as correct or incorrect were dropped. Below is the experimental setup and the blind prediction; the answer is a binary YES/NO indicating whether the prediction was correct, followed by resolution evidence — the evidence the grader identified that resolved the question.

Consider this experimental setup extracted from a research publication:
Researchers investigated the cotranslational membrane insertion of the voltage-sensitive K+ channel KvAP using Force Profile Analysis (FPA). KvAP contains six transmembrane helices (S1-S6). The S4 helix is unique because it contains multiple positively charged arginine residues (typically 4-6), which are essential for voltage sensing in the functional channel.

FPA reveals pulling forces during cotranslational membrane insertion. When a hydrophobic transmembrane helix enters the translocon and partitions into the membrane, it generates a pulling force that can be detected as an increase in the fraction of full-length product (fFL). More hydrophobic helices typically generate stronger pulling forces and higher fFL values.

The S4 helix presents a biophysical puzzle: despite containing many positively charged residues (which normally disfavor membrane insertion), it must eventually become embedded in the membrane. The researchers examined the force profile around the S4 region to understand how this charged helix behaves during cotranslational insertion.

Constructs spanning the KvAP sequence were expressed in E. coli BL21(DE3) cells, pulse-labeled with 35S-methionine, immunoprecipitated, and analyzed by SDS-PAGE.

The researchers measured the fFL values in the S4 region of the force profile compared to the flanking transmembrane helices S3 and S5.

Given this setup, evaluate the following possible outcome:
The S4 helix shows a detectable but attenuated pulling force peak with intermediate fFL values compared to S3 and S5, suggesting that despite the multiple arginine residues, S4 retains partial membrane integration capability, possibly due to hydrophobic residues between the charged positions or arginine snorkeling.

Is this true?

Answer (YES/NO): NO